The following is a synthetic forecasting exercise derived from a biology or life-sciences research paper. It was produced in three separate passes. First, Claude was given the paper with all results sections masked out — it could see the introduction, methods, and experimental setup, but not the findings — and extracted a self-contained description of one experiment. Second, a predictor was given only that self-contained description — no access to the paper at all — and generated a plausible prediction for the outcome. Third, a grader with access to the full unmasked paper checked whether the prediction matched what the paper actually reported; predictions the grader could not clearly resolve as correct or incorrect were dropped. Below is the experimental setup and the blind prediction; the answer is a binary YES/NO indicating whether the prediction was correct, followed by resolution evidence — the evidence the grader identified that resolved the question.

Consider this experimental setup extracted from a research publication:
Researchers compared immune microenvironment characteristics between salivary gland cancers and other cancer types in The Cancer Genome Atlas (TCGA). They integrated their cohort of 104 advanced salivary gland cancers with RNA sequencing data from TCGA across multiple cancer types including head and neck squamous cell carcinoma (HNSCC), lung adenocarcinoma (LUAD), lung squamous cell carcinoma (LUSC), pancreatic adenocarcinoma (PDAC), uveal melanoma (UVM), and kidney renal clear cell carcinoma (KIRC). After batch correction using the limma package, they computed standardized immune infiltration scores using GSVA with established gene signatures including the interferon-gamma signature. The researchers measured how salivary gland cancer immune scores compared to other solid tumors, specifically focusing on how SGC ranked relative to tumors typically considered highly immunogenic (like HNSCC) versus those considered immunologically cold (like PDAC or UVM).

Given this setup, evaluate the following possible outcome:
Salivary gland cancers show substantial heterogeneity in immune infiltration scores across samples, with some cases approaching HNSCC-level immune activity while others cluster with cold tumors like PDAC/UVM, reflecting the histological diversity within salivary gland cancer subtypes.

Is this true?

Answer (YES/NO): YES